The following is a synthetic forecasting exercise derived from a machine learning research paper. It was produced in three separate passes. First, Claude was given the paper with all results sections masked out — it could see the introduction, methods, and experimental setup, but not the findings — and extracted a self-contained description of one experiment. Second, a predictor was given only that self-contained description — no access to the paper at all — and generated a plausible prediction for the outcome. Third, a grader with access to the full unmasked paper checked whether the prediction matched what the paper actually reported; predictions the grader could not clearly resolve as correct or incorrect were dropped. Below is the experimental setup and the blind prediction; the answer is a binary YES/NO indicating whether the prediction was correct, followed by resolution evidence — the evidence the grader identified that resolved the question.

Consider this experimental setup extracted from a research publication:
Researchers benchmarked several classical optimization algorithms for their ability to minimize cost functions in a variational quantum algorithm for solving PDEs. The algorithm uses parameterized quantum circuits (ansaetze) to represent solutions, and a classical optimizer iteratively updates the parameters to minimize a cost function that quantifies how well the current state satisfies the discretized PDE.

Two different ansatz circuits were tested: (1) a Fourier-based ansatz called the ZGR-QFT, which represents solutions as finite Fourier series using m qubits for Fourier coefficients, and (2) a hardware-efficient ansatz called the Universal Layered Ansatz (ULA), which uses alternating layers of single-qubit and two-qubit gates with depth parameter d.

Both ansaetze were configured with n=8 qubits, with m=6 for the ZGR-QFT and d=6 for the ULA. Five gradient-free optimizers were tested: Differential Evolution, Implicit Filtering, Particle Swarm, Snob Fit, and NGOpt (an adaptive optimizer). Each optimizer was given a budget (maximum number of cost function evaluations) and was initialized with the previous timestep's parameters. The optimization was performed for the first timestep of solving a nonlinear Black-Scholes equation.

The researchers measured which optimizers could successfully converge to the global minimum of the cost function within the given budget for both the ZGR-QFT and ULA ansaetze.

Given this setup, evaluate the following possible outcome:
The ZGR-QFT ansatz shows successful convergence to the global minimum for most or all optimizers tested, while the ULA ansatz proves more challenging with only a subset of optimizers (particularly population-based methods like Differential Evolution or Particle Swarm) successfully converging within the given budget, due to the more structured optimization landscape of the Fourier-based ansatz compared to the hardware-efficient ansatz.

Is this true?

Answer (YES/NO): NO